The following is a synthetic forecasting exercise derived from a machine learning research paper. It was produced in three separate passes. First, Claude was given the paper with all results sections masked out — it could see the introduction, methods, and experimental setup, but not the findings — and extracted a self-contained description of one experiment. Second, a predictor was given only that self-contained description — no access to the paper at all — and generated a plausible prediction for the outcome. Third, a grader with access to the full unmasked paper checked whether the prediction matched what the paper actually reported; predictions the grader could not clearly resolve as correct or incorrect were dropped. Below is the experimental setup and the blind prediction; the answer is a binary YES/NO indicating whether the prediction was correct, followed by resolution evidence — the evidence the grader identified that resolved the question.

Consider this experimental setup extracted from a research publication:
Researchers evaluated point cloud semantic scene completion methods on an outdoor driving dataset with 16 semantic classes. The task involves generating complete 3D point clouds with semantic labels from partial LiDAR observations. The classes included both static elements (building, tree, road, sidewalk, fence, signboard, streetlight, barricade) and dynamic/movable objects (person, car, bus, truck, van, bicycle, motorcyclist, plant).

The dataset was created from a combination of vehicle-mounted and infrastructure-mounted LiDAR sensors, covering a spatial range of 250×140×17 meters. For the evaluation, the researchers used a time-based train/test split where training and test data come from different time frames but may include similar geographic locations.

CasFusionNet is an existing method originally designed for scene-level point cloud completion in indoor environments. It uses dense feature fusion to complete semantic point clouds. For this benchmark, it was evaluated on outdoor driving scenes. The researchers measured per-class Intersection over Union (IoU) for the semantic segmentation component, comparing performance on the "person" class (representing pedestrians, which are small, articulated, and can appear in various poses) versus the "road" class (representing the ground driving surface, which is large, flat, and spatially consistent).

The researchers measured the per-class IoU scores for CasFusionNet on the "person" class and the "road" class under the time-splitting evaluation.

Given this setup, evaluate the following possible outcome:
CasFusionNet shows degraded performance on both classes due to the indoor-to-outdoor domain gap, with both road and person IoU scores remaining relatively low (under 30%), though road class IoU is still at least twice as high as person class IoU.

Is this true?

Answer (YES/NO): NO